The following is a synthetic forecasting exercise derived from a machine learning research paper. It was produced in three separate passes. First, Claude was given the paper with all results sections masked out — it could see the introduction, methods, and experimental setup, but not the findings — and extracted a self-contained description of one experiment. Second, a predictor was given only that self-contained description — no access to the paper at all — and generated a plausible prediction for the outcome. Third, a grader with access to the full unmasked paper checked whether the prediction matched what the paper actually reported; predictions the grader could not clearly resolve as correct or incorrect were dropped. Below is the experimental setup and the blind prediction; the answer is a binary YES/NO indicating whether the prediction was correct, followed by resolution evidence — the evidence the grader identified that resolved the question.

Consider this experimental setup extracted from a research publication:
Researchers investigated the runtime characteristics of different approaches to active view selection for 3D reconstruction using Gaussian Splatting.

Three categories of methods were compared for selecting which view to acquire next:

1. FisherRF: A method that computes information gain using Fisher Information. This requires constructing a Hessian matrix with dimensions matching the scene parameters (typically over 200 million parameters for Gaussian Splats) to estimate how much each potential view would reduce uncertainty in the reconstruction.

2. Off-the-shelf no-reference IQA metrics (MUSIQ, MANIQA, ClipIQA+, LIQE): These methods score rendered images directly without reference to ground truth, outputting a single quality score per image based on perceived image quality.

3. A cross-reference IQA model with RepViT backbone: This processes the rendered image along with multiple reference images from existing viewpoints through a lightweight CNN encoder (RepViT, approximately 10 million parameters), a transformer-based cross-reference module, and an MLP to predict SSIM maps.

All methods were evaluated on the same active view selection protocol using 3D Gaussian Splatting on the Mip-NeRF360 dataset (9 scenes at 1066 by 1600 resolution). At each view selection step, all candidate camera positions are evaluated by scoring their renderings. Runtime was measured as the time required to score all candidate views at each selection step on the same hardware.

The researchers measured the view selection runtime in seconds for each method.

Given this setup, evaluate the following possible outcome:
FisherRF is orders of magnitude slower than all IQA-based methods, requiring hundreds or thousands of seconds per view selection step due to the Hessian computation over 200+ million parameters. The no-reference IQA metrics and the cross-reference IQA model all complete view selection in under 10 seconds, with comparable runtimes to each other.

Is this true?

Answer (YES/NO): NO